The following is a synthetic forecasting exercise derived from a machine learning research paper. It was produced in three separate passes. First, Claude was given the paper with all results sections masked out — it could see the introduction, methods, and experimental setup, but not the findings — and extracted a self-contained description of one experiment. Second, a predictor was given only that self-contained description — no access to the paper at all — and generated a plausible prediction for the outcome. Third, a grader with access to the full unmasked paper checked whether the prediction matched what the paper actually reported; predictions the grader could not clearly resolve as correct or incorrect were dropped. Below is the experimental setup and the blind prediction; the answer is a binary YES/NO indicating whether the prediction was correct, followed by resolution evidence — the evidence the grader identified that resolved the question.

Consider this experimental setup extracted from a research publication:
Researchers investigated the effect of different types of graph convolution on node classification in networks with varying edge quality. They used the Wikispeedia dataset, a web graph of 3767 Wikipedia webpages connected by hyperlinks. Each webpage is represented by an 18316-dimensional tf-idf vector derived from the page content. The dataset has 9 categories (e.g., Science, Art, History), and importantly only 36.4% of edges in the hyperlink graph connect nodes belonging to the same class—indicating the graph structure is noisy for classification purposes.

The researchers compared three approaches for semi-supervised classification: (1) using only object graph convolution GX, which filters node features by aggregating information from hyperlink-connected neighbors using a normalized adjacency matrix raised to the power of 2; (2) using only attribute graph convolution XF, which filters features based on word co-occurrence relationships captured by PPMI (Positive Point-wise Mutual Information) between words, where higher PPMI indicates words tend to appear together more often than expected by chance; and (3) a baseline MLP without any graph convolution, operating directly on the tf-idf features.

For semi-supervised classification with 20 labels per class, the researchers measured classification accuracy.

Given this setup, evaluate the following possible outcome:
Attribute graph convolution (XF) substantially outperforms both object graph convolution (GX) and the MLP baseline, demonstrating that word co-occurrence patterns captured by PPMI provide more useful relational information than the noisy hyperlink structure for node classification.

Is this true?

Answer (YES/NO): YES